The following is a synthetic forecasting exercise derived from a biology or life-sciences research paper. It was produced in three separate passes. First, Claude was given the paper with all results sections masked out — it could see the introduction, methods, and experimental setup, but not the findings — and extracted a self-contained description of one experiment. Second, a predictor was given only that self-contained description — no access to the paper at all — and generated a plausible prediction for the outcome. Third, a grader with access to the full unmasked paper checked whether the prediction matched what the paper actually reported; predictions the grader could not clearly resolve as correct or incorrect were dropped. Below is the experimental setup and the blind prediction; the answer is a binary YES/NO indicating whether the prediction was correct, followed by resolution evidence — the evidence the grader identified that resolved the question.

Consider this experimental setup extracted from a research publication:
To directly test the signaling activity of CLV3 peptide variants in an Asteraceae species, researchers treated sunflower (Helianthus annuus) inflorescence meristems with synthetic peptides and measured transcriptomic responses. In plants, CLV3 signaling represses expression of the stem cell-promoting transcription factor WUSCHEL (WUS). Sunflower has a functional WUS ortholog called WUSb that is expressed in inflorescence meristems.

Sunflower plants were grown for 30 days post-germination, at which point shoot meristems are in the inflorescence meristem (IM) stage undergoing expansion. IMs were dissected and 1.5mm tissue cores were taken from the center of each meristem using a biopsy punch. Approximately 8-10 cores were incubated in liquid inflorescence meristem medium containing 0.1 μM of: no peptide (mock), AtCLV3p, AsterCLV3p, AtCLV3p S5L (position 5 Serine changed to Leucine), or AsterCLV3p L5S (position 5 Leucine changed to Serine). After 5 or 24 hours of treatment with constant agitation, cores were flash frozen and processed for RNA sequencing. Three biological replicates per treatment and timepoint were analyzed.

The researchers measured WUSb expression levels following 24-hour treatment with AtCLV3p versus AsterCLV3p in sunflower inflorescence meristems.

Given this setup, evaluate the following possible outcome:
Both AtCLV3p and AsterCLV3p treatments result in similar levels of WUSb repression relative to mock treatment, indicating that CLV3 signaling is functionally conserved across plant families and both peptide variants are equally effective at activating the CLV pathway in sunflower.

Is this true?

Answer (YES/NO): NO